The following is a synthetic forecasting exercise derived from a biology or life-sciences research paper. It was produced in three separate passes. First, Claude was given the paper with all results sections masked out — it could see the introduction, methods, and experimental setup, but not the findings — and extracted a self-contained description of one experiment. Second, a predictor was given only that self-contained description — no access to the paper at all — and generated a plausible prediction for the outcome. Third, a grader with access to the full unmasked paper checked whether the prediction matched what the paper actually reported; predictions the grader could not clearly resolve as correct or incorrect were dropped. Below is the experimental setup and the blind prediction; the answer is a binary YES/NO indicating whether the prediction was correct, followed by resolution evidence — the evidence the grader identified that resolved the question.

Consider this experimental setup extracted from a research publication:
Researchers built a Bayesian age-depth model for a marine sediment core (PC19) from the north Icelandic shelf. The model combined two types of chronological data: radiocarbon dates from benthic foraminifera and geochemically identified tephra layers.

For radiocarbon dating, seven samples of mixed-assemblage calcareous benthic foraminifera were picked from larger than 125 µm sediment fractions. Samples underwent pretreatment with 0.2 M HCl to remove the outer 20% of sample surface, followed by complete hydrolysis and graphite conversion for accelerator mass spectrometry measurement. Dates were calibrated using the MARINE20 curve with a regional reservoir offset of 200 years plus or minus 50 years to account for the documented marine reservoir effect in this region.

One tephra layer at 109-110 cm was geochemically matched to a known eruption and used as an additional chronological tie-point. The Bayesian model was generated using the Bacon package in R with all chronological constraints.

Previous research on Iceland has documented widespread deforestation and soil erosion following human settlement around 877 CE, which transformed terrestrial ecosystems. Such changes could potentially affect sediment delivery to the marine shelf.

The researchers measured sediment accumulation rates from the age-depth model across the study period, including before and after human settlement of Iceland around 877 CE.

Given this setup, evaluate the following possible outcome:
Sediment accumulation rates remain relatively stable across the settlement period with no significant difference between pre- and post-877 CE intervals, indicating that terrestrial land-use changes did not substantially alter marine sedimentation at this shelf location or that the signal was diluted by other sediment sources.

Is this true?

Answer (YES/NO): YES